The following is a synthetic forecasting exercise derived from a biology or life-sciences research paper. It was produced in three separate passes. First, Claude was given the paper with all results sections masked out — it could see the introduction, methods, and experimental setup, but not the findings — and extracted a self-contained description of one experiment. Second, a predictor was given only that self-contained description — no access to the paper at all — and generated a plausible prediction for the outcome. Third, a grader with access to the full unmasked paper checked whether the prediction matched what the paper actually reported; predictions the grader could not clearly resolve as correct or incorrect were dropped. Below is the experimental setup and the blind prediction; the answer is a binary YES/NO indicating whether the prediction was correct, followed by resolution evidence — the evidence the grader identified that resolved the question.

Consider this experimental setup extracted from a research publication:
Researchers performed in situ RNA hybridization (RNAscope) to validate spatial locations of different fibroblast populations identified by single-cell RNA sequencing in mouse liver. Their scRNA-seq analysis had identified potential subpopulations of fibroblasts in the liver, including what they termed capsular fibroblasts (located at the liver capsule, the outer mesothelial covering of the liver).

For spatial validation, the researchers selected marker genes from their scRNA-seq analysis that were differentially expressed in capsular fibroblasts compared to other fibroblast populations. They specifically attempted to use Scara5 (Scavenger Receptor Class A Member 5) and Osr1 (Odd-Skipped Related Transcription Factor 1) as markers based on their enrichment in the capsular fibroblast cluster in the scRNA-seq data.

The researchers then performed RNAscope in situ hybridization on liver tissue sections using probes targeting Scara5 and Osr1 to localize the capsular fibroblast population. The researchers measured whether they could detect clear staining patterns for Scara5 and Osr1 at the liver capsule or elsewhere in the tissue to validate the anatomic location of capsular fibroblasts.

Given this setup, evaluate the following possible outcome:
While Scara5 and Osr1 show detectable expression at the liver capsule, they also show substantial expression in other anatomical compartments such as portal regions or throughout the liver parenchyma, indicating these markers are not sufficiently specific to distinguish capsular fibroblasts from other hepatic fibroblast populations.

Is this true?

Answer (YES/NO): NO